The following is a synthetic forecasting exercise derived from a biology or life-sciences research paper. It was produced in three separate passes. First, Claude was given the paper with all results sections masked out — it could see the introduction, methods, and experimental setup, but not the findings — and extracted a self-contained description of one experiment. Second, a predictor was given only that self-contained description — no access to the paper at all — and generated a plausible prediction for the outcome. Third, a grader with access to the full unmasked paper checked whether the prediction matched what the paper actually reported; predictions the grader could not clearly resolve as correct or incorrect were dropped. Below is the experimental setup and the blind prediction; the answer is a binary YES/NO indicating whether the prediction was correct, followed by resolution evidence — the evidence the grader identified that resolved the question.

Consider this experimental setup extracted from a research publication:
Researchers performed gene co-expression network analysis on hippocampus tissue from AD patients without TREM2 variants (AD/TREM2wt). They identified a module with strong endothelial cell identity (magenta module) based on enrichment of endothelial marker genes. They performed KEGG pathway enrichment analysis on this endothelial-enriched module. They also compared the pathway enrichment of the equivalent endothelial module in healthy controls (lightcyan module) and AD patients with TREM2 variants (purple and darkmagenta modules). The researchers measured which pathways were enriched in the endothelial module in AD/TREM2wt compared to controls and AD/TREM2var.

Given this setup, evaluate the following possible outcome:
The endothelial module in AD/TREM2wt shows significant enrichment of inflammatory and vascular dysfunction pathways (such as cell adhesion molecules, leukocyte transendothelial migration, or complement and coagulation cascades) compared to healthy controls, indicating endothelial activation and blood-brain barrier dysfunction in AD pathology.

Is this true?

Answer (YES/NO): NO